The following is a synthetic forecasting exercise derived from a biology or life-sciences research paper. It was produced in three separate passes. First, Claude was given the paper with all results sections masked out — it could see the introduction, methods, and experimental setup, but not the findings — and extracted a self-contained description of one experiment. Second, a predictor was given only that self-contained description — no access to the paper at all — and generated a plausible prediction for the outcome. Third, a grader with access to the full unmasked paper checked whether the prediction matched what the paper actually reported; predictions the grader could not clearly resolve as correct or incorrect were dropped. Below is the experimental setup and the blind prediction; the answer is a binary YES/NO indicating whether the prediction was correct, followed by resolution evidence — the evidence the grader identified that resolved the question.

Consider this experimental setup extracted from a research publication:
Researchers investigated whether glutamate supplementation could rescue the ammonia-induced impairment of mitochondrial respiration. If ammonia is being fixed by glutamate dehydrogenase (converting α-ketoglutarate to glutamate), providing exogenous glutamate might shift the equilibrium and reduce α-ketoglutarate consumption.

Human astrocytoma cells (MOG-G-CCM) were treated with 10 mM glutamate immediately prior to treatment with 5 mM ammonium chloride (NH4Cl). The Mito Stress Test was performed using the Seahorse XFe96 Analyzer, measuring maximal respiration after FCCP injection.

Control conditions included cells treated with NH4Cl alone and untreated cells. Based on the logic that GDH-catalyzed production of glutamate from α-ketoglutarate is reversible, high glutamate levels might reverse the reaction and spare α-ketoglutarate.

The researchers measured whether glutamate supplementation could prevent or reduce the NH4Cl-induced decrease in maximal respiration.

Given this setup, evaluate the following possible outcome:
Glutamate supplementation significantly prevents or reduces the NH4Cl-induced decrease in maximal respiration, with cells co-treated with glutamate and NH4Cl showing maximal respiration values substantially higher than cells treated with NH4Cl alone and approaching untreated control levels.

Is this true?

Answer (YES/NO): YES